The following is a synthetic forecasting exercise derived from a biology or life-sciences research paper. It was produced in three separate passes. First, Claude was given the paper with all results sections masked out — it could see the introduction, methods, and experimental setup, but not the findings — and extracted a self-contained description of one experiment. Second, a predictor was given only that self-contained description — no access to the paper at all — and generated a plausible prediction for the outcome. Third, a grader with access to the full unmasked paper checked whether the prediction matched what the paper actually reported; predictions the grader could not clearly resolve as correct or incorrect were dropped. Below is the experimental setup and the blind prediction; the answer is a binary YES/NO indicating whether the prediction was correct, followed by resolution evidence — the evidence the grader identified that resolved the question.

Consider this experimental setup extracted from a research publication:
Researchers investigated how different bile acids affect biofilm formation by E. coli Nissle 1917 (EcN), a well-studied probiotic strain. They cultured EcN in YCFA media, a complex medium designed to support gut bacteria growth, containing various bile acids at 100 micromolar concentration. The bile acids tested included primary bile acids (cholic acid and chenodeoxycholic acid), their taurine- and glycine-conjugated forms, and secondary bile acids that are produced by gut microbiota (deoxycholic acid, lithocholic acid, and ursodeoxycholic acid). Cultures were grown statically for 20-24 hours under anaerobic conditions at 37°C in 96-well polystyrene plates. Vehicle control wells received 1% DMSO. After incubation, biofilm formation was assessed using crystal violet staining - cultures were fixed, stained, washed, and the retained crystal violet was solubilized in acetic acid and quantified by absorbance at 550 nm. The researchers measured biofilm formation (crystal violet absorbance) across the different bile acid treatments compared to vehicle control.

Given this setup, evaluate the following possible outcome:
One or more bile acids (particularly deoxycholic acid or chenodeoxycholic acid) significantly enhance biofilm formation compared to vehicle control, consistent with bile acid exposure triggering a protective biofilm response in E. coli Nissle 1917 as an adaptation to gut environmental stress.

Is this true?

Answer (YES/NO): NO